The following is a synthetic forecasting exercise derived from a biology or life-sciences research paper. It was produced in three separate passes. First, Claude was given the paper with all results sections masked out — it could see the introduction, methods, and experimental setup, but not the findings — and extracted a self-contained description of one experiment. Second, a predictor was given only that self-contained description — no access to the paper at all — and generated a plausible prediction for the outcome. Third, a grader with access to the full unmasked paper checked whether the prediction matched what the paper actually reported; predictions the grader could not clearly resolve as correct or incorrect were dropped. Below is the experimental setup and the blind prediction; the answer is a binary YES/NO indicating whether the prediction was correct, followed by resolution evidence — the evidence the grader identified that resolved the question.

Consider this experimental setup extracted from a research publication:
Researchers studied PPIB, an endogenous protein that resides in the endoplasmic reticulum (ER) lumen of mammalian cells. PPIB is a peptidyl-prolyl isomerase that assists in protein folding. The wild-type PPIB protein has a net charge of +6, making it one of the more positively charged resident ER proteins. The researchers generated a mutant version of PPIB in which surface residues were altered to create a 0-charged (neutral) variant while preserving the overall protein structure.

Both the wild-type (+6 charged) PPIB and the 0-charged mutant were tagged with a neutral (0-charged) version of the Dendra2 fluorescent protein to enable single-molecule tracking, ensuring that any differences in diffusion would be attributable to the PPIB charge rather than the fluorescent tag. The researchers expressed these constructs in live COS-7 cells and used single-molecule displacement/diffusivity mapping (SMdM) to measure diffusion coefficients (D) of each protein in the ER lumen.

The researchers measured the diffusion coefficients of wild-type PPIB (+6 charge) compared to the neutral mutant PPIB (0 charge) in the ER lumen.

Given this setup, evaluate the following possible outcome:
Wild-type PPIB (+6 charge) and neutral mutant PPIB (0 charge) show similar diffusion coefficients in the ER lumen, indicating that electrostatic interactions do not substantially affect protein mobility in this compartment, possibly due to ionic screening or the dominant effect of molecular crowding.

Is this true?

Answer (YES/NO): NO